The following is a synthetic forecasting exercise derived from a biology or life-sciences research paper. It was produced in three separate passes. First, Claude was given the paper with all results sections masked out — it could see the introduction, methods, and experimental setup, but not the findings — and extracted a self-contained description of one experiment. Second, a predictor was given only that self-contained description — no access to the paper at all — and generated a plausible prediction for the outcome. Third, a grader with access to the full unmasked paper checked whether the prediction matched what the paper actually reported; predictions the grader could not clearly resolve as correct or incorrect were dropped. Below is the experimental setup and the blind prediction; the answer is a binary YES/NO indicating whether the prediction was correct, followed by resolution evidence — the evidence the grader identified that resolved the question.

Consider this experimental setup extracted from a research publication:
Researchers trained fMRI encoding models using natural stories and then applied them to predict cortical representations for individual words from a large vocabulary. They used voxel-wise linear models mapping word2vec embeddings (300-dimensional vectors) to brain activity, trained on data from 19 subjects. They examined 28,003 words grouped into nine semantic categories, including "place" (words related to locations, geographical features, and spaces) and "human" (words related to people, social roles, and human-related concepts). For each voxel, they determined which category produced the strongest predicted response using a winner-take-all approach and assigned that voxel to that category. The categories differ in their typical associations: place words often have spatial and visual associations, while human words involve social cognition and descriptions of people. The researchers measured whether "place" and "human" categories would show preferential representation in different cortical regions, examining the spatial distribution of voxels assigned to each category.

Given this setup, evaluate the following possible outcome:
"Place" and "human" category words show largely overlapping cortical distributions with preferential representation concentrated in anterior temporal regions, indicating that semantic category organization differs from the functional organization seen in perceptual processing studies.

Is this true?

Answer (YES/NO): NO